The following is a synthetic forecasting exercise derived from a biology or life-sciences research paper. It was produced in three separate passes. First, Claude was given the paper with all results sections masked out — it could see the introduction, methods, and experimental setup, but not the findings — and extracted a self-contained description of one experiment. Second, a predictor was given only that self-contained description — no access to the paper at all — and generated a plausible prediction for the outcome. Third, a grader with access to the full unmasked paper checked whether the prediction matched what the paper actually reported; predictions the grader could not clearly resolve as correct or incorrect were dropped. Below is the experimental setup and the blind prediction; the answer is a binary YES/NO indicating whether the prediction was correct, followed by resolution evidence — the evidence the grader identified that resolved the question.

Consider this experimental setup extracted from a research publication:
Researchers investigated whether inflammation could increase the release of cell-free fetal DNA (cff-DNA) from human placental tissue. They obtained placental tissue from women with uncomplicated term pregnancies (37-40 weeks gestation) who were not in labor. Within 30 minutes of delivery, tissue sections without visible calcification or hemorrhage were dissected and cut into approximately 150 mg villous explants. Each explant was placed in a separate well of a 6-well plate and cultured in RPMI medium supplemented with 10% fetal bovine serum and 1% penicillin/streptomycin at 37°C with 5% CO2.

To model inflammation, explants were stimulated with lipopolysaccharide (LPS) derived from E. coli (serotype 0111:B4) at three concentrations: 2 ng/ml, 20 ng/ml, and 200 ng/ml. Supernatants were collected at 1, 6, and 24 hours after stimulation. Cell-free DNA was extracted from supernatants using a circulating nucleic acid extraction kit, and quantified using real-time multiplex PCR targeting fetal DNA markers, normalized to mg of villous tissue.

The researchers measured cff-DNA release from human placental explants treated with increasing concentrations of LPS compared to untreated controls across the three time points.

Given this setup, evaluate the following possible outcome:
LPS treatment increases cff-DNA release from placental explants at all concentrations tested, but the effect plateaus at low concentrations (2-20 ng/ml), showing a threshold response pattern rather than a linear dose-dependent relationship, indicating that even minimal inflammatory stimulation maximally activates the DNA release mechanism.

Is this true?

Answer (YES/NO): NO